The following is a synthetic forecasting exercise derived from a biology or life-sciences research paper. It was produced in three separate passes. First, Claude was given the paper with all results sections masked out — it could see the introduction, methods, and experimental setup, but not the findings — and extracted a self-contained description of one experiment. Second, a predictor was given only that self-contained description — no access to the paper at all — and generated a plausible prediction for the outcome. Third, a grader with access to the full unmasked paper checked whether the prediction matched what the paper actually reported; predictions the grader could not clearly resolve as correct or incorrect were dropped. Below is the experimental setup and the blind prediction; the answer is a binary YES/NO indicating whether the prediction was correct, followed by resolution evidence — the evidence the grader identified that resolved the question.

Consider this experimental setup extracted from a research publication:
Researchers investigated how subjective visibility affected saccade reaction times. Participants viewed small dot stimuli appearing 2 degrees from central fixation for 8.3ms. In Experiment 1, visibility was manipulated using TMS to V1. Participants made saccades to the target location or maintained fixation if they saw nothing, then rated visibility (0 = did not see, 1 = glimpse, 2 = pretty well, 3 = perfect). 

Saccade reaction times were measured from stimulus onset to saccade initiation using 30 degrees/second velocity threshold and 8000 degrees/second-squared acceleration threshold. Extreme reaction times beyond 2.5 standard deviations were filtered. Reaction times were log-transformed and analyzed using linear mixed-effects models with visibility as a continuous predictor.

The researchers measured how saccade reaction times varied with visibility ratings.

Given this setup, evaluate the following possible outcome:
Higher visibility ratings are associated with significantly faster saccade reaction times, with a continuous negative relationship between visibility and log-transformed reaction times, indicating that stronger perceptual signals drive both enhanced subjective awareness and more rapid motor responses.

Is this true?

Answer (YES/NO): YES